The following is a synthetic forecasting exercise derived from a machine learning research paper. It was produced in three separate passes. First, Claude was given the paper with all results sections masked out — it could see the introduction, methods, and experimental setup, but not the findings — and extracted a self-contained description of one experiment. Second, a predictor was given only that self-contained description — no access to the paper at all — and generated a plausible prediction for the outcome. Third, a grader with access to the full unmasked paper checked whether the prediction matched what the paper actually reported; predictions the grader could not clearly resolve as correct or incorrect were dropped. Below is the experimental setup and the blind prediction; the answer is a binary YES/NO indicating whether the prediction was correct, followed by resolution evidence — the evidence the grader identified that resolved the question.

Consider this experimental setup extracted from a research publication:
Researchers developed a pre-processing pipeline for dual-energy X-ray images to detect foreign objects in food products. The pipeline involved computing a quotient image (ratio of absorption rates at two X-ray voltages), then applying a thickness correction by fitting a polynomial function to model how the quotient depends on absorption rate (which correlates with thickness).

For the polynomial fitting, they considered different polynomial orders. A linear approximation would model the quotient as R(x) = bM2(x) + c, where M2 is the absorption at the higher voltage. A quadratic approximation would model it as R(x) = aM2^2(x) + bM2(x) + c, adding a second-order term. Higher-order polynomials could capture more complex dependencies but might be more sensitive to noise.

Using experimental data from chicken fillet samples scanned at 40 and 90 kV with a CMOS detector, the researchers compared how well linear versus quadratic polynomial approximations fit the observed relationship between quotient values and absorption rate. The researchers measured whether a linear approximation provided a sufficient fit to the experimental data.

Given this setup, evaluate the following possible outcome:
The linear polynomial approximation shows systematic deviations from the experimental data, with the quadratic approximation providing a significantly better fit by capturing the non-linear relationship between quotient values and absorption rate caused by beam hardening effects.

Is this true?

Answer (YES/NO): YES